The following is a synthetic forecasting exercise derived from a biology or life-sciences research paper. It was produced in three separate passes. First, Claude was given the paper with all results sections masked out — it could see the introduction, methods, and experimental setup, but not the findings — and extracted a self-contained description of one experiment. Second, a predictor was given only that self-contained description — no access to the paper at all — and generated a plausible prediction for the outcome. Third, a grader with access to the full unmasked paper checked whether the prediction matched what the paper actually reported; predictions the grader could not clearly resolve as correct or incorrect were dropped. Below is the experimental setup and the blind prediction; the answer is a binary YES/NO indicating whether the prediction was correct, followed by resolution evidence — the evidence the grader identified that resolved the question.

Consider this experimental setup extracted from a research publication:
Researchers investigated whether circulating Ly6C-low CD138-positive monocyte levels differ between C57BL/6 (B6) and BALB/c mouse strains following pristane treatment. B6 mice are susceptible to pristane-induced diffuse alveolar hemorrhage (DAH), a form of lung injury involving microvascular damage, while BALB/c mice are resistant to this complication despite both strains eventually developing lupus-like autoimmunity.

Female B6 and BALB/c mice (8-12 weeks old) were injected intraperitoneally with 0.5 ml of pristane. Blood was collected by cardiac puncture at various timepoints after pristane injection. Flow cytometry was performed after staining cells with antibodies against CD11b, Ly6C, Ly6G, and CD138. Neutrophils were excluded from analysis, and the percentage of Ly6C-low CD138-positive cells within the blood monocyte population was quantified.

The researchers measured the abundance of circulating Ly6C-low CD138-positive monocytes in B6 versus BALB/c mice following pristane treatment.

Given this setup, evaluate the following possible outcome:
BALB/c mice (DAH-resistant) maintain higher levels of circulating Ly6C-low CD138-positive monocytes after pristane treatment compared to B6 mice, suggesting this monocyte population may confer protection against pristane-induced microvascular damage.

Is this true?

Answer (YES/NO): NO